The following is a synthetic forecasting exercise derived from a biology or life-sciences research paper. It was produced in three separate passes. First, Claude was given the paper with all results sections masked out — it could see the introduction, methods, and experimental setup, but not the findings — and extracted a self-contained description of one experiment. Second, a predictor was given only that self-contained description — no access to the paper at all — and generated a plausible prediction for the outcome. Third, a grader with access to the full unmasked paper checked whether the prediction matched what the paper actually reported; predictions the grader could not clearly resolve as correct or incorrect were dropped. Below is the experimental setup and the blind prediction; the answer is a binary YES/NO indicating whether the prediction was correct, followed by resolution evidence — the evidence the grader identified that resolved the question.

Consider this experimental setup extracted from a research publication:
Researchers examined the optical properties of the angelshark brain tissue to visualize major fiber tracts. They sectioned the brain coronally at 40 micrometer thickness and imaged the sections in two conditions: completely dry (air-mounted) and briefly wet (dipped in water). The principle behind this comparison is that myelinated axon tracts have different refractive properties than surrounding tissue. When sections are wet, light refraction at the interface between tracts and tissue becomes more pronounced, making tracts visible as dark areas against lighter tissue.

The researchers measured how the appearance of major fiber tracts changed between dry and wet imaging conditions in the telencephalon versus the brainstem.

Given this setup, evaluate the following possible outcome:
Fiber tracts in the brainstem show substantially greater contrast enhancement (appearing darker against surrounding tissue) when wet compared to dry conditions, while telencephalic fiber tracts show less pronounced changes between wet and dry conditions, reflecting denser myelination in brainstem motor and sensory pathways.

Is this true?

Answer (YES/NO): YES